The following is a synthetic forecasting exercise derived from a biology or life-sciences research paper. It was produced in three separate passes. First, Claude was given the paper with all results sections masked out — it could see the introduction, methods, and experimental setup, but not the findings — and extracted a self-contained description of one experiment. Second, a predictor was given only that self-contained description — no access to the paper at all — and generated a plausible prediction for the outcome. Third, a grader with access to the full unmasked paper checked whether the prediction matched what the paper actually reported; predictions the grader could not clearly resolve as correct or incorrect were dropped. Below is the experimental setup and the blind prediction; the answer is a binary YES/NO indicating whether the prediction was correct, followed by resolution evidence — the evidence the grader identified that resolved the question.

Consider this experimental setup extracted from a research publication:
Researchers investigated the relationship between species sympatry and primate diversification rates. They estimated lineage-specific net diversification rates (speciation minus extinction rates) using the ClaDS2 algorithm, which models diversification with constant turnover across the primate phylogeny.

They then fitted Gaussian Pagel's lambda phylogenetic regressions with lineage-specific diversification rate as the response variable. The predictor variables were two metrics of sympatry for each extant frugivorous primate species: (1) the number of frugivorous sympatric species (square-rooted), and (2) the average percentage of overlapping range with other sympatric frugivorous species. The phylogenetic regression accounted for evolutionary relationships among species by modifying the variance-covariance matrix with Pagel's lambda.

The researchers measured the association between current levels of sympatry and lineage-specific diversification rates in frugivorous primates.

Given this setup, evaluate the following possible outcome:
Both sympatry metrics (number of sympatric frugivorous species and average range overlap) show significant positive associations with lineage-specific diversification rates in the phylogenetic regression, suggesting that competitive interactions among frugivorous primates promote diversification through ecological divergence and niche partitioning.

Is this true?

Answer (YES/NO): NO